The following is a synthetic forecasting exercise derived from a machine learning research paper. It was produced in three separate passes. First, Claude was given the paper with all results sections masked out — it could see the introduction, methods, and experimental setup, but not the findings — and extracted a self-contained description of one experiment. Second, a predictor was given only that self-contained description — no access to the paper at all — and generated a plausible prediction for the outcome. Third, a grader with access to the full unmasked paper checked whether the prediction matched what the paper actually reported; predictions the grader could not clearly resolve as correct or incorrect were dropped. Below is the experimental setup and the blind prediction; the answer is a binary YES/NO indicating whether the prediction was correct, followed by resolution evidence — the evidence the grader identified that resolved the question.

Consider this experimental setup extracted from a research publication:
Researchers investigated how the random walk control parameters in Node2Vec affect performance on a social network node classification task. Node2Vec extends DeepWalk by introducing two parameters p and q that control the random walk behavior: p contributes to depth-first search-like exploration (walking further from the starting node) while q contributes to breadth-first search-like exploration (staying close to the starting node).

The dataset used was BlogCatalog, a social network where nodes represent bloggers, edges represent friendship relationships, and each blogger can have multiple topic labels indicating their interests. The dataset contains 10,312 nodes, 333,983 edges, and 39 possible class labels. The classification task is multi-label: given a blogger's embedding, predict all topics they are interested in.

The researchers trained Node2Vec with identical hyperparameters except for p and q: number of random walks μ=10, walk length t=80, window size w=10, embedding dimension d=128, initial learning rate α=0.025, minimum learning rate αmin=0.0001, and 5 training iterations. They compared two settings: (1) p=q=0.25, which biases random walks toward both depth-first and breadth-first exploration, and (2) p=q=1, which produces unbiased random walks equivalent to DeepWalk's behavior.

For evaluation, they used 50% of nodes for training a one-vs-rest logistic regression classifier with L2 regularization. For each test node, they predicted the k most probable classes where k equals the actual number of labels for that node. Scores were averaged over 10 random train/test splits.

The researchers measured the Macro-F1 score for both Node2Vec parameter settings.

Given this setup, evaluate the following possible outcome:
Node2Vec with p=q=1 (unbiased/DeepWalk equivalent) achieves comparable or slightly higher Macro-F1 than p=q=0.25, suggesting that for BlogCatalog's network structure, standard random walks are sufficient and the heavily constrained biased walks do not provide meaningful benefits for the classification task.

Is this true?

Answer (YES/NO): NO